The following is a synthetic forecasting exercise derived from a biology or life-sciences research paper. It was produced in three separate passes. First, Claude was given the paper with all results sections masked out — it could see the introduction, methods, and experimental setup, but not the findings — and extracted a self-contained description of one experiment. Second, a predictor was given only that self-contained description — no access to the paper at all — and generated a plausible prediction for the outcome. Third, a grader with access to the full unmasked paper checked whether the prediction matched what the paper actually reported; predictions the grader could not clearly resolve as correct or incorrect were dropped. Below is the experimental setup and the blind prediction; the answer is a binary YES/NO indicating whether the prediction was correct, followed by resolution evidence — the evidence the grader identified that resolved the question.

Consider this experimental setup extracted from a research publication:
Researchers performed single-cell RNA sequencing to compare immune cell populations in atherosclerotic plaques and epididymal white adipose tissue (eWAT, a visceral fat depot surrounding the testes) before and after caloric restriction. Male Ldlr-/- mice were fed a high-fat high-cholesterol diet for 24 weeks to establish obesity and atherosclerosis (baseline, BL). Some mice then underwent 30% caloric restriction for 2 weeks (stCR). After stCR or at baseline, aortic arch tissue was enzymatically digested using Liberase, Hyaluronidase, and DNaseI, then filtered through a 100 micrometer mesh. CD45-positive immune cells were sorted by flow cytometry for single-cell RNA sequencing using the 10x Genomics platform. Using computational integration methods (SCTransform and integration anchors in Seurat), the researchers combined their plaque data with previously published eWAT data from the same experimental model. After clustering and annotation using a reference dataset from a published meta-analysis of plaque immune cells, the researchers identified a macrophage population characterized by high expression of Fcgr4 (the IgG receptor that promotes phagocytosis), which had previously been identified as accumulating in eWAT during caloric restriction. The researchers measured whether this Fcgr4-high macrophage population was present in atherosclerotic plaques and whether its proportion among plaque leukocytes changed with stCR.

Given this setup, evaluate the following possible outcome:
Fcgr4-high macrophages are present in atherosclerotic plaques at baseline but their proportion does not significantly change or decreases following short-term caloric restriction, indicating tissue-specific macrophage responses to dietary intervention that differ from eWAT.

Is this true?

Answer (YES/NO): NO